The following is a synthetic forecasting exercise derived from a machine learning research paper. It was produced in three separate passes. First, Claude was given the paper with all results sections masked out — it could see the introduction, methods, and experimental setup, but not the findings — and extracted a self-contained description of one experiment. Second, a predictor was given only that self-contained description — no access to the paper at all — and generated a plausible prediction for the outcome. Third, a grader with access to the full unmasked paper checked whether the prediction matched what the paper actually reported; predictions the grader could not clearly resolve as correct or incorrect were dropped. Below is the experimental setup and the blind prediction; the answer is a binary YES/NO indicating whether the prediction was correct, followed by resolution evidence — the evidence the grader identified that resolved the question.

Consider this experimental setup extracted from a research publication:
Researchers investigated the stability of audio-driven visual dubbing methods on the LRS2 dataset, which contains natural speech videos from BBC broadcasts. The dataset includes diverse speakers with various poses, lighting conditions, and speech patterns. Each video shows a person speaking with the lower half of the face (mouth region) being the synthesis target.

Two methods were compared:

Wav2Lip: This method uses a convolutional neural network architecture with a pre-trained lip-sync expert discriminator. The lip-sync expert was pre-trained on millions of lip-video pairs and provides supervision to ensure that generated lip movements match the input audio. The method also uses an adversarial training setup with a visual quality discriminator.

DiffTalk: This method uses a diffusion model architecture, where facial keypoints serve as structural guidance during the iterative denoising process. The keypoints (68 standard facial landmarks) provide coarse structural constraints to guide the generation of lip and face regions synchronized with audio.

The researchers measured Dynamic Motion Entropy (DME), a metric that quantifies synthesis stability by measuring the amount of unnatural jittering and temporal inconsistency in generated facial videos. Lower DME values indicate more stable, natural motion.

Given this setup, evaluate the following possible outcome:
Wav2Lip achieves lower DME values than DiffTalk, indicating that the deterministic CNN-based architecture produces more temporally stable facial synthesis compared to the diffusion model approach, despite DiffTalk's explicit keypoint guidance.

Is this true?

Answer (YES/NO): NO